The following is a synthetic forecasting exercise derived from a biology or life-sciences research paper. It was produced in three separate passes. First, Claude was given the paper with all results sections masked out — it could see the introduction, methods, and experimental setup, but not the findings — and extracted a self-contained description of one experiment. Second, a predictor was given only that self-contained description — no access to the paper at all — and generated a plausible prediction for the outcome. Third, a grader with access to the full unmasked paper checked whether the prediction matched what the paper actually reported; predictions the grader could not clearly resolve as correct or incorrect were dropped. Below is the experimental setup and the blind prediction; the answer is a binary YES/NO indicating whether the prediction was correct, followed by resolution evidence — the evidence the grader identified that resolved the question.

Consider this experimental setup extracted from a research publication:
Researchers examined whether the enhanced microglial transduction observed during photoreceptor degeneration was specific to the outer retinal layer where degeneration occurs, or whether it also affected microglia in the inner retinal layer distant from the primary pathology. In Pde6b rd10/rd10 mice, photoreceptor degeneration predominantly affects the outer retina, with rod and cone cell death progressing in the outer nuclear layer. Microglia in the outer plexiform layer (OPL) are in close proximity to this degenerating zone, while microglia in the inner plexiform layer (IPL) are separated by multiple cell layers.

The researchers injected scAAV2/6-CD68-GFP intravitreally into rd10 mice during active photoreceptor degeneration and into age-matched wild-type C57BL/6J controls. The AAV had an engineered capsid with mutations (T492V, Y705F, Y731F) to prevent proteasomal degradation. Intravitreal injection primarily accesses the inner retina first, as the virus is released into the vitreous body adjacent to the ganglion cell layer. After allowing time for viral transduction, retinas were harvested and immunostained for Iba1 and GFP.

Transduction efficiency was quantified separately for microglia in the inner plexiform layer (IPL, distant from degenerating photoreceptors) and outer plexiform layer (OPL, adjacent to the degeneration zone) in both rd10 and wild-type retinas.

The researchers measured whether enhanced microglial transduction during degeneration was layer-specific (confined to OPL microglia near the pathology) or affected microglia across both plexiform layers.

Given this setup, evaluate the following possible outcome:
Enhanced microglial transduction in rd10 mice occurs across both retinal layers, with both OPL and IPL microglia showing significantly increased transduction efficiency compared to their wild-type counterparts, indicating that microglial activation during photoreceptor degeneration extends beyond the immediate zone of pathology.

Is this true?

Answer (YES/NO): NO